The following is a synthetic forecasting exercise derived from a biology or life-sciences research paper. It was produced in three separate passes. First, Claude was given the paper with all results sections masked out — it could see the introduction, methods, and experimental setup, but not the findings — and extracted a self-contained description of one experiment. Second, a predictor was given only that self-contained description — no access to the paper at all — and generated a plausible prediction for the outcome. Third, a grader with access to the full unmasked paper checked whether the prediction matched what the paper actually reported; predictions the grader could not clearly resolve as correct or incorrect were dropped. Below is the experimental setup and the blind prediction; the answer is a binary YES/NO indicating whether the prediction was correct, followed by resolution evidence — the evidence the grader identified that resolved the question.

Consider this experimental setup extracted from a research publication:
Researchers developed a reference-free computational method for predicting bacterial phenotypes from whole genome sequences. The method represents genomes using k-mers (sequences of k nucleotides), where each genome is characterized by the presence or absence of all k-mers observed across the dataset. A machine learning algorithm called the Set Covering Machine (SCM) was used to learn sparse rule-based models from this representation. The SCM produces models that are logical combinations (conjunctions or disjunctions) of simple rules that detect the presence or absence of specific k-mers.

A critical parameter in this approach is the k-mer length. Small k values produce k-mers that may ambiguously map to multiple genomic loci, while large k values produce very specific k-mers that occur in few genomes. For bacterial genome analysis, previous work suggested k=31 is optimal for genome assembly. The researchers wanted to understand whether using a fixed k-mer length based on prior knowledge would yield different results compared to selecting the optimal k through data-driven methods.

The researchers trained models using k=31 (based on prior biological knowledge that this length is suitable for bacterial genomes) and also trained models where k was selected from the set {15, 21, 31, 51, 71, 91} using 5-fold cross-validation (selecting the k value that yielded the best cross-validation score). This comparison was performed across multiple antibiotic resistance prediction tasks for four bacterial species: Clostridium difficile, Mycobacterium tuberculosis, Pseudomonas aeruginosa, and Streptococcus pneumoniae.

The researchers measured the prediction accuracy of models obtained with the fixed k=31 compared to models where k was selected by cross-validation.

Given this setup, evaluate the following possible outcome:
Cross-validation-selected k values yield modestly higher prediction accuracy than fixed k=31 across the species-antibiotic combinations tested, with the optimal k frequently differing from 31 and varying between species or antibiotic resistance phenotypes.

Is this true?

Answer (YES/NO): NO